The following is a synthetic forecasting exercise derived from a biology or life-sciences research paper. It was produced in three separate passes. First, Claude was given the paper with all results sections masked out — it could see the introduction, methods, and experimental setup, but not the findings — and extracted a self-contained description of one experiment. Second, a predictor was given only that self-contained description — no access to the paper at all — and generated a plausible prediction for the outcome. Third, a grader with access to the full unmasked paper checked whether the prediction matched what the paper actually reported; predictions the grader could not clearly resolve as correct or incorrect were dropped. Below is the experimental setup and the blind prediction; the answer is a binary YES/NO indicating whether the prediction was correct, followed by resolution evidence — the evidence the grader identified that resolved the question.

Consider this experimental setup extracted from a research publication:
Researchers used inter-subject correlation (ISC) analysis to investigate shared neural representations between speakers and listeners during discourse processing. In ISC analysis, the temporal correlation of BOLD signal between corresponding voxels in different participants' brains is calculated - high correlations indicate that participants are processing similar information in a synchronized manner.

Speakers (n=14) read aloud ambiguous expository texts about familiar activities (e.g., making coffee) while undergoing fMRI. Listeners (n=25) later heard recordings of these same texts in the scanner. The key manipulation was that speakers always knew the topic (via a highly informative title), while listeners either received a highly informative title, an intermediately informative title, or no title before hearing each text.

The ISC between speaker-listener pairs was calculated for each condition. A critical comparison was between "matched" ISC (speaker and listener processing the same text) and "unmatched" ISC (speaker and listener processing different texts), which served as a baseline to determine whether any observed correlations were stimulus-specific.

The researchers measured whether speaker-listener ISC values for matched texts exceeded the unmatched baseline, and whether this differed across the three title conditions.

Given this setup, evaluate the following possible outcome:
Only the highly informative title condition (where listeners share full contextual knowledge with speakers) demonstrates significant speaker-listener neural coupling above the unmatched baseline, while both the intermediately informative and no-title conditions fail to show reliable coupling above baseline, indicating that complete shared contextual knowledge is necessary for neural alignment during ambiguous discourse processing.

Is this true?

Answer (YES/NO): NO